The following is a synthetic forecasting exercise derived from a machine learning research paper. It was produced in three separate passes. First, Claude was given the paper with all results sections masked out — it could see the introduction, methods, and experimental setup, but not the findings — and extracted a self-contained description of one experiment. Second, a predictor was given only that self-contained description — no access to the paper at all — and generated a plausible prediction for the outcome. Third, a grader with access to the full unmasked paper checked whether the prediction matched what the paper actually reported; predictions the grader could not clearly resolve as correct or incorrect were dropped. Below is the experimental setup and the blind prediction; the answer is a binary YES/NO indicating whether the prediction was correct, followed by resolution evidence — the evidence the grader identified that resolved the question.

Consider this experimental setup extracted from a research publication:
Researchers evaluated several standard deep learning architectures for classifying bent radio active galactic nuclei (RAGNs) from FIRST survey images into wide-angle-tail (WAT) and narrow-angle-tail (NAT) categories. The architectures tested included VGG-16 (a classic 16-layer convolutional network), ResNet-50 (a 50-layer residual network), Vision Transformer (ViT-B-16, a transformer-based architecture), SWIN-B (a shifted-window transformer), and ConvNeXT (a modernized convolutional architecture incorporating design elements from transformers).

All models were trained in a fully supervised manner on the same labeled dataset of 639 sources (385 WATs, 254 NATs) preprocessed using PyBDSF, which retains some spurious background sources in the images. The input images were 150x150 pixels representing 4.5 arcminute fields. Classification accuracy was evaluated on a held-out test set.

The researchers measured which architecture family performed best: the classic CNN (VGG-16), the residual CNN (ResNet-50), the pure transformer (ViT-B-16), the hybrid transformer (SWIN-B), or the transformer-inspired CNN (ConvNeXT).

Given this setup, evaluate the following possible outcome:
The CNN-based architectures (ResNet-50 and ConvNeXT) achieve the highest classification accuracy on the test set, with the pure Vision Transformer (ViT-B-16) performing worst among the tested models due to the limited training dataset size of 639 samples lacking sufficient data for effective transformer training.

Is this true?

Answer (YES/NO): NO